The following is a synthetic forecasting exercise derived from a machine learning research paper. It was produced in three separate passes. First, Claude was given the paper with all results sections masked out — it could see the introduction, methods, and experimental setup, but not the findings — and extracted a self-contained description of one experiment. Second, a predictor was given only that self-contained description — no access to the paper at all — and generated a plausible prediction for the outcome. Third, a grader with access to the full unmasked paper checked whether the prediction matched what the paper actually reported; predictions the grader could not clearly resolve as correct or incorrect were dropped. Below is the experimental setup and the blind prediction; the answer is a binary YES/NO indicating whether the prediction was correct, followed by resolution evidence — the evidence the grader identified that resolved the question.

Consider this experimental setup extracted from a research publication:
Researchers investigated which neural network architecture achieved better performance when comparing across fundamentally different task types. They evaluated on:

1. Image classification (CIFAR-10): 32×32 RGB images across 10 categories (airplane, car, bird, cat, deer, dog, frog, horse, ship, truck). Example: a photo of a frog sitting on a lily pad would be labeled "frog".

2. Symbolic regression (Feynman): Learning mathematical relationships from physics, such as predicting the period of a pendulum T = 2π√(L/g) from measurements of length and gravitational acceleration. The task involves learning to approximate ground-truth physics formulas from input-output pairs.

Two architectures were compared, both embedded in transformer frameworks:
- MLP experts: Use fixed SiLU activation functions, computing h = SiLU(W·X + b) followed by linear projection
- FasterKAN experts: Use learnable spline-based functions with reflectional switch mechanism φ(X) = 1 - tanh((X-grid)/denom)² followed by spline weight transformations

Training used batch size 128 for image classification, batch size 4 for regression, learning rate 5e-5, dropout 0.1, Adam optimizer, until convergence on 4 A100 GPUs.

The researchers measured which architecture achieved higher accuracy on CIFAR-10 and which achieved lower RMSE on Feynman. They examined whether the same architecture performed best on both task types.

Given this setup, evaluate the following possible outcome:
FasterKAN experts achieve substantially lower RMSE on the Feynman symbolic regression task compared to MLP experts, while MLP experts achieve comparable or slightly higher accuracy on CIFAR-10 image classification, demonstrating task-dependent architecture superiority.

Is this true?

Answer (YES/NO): YES